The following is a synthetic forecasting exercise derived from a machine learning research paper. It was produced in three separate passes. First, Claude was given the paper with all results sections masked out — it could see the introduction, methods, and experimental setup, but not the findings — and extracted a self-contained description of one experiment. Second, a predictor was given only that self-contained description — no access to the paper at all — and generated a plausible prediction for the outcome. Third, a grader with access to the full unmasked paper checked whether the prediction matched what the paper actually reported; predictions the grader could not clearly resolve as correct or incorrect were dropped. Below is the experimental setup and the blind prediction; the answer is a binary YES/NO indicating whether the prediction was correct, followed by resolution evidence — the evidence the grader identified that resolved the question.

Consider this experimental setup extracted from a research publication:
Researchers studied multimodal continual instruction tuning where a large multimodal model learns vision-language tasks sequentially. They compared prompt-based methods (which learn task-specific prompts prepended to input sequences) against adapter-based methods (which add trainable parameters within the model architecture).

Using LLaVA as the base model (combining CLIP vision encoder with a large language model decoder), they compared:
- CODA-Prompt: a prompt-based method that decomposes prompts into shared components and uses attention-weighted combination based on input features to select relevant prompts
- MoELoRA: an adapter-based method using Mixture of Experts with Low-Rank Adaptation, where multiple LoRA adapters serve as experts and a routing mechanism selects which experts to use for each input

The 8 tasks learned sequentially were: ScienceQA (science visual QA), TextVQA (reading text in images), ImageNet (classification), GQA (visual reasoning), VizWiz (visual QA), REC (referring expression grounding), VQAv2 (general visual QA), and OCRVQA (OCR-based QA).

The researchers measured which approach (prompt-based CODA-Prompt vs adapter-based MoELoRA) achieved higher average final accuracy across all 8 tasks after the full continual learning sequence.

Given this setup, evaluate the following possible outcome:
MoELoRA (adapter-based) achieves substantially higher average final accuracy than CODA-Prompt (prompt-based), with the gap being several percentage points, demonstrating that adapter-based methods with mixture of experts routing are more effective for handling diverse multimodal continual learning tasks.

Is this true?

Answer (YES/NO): NO